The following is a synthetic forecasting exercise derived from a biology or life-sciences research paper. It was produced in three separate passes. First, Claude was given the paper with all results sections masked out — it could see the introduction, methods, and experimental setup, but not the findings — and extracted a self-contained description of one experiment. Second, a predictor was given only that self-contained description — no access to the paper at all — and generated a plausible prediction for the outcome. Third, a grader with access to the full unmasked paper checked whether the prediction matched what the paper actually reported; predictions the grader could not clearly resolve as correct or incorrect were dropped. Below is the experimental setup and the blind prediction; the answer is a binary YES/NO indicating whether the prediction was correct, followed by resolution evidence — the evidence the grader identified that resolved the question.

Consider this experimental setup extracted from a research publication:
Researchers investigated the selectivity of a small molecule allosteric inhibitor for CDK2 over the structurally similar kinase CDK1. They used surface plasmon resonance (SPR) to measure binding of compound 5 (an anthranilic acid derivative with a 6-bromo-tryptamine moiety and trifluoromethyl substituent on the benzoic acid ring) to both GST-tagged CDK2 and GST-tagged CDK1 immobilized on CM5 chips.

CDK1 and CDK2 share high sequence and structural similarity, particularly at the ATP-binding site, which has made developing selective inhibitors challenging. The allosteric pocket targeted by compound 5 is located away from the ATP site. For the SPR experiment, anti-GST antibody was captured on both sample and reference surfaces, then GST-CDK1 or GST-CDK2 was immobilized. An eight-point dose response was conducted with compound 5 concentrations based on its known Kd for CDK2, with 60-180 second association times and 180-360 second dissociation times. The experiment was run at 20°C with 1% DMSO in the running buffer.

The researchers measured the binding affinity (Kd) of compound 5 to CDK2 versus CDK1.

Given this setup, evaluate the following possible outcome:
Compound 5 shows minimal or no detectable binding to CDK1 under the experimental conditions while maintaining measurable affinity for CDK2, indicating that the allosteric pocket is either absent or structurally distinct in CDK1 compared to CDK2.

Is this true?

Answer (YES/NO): NO